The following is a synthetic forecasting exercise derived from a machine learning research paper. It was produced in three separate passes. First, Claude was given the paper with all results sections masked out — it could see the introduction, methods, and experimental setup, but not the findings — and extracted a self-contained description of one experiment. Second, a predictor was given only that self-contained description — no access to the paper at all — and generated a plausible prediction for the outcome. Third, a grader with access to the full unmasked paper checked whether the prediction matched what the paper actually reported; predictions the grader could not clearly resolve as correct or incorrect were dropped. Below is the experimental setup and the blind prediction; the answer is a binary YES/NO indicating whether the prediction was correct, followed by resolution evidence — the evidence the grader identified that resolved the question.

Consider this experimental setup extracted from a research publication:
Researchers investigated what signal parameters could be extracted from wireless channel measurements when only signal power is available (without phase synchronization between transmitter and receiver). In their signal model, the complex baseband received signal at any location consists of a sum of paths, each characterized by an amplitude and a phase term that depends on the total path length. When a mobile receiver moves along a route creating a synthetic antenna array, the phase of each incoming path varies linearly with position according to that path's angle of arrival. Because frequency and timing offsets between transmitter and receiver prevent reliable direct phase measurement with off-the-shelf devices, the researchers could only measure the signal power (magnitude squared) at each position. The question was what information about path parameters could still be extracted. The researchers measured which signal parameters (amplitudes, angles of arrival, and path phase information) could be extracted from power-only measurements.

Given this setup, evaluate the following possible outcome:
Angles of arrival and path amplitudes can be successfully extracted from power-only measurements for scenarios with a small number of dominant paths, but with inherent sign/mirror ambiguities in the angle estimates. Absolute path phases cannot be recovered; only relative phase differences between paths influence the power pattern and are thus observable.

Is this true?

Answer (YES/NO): NO